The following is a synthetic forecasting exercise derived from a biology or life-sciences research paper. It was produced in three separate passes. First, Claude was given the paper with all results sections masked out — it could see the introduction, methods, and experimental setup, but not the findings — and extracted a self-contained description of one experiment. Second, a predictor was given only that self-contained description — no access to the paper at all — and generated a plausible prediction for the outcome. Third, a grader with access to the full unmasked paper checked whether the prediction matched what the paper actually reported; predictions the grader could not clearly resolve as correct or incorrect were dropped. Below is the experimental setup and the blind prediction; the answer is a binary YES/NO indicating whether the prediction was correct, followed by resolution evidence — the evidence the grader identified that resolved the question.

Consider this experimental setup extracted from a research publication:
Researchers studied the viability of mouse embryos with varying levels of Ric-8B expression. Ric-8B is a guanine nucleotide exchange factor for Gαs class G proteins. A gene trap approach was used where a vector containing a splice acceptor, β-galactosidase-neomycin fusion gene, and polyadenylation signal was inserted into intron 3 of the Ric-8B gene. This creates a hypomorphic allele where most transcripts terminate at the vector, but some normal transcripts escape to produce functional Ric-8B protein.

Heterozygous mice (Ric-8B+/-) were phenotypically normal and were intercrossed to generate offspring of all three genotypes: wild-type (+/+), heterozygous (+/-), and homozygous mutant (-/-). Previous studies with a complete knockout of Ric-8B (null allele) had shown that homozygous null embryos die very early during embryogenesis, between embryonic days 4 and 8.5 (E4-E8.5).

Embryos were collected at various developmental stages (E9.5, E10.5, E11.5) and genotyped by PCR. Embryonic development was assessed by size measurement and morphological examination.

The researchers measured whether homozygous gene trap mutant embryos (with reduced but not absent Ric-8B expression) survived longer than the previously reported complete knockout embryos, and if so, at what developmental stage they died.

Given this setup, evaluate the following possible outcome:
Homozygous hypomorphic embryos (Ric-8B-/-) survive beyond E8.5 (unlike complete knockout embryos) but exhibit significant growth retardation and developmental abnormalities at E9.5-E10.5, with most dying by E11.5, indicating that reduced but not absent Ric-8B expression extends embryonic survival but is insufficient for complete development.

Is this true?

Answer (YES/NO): YES